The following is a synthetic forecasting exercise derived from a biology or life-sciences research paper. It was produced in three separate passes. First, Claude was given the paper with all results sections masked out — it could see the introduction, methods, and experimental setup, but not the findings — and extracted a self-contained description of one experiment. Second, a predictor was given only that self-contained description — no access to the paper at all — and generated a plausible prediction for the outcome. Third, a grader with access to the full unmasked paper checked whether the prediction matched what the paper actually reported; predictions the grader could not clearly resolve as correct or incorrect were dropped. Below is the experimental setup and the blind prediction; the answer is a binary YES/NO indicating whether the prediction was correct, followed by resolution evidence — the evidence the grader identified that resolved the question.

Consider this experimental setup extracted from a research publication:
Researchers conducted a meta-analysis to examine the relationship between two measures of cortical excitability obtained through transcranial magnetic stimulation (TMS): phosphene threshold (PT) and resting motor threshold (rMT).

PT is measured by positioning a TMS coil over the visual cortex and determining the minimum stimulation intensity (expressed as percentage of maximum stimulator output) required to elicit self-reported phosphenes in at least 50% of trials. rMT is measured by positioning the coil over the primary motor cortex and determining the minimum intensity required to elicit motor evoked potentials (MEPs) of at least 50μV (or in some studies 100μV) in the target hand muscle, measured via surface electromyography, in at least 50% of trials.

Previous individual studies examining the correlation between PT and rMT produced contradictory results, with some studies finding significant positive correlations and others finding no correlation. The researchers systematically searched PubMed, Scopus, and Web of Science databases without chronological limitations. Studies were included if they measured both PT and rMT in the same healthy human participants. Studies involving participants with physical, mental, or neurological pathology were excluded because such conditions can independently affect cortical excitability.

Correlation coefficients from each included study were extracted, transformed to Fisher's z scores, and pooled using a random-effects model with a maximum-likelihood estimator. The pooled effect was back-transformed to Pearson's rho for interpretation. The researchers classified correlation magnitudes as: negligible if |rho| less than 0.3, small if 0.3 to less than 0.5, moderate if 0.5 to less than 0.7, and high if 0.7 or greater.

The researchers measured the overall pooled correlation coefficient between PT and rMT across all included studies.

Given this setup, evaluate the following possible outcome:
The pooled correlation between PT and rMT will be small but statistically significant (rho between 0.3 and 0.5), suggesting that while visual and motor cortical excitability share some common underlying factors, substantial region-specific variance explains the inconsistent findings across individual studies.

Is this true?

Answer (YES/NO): YES